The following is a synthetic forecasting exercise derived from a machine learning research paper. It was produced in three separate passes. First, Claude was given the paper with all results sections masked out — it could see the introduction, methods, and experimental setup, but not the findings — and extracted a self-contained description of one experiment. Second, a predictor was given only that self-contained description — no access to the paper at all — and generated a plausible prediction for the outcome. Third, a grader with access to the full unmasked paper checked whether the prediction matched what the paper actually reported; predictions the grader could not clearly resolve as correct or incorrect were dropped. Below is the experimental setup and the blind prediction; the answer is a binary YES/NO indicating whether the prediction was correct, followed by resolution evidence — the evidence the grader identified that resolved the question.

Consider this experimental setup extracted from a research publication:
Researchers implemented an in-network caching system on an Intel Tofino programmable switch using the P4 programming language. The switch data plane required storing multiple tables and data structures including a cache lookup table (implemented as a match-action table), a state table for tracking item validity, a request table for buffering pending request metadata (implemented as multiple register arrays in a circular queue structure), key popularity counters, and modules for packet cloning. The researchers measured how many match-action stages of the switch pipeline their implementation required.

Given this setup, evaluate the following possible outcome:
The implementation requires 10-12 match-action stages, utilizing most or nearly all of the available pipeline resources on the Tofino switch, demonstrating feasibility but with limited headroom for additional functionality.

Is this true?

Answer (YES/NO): NO